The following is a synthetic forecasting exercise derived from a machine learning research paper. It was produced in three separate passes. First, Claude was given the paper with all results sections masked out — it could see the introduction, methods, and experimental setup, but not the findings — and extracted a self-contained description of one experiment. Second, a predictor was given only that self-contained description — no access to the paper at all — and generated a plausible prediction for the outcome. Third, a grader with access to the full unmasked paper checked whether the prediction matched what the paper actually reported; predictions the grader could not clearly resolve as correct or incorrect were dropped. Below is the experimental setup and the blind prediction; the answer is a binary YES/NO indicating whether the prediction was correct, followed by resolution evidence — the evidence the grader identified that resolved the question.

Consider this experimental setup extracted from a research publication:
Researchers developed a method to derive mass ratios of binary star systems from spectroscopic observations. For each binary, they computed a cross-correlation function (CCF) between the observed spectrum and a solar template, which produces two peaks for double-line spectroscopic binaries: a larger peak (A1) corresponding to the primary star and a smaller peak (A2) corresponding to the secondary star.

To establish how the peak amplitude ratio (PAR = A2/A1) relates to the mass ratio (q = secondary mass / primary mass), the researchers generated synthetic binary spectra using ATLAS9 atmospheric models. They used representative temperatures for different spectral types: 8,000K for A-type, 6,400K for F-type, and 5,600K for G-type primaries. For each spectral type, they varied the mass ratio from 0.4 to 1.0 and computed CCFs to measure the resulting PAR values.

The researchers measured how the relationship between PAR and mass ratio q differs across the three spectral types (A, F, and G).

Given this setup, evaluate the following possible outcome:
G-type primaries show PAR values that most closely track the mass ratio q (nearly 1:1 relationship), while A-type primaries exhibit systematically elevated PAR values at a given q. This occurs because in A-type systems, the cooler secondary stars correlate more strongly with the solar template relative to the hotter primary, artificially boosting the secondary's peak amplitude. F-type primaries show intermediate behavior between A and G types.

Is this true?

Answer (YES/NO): NO